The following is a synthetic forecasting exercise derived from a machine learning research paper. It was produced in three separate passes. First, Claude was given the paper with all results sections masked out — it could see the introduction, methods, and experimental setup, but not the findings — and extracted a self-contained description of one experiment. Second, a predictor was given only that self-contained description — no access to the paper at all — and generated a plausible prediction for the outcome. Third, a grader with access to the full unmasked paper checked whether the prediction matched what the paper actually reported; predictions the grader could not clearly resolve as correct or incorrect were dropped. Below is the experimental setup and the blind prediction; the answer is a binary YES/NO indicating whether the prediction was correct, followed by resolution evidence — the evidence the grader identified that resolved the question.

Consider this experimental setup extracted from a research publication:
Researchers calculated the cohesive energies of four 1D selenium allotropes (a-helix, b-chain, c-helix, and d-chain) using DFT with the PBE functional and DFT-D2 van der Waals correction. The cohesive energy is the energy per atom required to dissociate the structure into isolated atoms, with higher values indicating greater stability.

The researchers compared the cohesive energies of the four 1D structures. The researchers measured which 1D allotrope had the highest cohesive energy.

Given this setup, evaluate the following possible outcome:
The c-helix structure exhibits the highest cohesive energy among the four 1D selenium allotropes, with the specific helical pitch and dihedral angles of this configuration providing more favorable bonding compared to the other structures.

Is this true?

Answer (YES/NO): NO